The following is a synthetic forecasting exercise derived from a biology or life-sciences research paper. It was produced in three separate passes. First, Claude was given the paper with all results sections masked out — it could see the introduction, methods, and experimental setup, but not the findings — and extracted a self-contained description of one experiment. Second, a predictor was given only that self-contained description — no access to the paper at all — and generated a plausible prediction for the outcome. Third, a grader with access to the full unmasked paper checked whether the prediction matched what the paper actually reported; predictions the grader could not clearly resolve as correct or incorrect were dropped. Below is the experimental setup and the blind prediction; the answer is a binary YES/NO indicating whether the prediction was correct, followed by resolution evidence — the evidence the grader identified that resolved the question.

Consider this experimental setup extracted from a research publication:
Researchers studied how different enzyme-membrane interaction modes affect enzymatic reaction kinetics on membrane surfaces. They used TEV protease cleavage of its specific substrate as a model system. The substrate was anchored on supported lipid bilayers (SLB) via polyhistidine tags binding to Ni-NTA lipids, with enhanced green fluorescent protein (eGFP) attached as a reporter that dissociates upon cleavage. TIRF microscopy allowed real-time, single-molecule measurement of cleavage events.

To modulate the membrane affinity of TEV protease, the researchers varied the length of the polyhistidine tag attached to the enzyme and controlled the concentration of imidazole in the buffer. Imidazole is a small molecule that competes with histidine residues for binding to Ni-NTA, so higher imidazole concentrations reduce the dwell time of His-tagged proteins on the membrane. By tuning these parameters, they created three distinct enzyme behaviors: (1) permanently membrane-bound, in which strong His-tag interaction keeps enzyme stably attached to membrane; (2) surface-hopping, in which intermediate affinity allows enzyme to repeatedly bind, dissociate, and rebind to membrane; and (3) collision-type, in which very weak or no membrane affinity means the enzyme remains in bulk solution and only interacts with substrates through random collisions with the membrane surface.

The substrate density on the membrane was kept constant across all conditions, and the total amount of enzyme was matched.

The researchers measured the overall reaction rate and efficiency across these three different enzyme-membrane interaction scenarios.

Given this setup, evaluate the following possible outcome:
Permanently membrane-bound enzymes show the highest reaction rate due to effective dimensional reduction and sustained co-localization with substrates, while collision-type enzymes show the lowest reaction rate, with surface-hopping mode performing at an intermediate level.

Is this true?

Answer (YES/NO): NO